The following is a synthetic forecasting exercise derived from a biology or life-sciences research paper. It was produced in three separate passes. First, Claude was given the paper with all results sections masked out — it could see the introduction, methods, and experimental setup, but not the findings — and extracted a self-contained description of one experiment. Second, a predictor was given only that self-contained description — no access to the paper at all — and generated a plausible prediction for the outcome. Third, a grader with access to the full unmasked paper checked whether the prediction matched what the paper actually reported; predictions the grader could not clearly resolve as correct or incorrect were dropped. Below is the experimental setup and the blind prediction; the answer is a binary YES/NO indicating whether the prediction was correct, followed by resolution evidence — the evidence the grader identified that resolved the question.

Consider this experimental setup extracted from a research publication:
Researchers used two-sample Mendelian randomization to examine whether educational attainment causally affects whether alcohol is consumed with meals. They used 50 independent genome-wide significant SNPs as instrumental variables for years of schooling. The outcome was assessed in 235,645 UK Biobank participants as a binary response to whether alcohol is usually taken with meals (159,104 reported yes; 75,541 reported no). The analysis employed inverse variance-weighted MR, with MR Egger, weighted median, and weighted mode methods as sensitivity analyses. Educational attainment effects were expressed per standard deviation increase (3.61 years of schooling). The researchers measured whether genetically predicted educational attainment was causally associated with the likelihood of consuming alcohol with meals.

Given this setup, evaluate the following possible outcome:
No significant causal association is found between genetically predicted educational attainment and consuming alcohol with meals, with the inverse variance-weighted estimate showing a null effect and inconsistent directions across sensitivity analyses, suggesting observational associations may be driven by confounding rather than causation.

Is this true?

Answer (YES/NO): NO